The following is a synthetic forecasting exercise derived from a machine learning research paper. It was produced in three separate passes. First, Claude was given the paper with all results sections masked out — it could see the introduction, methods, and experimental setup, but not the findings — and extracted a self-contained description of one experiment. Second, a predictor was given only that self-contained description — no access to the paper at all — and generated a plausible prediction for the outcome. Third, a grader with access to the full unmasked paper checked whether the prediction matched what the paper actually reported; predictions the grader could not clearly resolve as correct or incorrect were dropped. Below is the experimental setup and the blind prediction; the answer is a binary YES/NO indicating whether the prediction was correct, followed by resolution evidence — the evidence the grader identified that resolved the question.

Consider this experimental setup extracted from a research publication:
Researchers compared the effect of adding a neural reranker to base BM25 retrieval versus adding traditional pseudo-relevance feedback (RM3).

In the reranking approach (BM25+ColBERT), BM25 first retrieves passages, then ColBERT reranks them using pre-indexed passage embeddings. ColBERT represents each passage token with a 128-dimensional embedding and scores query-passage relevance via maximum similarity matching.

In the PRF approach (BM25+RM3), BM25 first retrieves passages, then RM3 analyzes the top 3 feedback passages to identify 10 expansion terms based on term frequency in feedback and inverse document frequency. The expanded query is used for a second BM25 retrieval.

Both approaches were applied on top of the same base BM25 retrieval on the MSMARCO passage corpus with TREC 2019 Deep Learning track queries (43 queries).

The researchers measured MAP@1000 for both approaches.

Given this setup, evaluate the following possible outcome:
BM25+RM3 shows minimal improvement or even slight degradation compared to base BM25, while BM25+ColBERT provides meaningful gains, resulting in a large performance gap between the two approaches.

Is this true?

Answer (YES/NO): NO